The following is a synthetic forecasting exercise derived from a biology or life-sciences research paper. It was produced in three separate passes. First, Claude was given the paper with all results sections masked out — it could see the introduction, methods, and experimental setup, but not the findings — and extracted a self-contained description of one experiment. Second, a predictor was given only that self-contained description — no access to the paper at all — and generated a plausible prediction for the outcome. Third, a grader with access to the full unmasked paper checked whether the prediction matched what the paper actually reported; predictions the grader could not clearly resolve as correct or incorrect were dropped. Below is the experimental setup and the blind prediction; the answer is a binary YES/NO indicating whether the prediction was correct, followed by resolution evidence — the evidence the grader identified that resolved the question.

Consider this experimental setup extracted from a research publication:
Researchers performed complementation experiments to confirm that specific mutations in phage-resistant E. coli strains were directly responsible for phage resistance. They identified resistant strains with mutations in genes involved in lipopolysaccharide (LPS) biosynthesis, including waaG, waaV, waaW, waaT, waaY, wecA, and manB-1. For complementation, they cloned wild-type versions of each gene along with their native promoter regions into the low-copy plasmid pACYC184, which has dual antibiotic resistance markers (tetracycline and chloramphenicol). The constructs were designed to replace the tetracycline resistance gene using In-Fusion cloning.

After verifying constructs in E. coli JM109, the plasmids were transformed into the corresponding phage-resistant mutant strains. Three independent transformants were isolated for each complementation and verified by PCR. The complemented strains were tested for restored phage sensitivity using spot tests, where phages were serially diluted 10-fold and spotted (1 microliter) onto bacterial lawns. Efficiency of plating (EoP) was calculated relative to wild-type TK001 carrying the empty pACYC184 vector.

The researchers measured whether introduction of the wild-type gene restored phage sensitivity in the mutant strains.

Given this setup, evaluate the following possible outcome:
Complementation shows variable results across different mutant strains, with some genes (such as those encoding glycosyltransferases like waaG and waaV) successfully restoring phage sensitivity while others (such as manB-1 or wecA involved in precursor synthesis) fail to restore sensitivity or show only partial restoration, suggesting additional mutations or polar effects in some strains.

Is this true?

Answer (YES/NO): NO